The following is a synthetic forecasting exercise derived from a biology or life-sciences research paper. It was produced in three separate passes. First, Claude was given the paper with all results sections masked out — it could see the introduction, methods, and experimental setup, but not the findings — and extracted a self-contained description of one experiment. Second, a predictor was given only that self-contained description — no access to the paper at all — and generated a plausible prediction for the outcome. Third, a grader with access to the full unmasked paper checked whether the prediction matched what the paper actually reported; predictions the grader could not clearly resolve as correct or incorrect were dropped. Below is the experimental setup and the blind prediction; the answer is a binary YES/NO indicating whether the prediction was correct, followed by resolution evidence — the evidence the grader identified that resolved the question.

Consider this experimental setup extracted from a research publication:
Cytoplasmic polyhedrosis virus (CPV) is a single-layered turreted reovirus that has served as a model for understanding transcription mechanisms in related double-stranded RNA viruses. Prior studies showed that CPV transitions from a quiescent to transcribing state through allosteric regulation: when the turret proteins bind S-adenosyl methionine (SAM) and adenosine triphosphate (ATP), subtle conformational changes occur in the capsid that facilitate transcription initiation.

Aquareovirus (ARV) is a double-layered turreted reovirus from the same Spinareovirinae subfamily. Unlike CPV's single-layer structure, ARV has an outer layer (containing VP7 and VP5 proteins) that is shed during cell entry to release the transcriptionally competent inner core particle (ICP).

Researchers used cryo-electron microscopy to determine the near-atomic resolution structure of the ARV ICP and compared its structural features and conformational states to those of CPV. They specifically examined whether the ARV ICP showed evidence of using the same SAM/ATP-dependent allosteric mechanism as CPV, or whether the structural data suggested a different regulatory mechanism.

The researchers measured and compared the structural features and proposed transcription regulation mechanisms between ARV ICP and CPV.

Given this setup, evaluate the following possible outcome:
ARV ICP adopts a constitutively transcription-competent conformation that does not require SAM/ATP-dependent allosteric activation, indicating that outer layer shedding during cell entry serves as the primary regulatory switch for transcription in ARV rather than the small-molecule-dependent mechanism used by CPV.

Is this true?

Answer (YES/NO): NO